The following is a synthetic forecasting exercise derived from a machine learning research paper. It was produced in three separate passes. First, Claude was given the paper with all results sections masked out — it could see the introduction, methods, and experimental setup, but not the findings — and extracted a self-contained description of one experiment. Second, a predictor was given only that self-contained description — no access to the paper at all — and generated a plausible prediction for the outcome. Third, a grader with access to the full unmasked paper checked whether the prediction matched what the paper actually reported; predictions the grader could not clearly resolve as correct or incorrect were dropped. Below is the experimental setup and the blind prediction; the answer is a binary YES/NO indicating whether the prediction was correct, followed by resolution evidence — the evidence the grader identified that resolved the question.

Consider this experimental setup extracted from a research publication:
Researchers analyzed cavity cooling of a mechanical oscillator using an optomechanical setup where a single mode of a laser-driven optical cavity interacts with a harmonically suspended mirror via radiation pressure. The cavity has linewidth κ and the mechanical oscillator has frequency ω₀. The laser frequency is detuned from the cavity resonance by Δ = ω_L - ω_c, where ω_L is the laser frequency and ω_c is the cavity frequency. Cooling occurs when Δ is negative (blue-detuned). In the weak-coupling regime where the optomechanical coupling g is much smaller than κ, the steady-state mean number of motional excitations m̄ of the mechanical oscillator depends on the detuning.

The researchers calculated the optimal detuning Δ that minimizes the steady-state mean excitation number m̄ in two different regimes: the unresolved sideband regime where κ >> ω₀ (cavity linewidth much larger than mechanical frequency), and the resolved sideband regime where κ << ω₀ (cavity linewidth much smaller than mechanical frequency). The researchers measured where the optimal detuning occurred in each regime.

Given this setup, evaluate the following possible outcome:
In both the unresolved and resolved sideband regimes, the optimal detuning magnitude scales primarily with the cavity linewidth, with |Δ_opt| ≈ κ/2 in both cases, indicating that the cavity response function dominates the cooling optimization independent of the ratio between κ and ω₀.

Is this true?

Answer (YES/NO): NO